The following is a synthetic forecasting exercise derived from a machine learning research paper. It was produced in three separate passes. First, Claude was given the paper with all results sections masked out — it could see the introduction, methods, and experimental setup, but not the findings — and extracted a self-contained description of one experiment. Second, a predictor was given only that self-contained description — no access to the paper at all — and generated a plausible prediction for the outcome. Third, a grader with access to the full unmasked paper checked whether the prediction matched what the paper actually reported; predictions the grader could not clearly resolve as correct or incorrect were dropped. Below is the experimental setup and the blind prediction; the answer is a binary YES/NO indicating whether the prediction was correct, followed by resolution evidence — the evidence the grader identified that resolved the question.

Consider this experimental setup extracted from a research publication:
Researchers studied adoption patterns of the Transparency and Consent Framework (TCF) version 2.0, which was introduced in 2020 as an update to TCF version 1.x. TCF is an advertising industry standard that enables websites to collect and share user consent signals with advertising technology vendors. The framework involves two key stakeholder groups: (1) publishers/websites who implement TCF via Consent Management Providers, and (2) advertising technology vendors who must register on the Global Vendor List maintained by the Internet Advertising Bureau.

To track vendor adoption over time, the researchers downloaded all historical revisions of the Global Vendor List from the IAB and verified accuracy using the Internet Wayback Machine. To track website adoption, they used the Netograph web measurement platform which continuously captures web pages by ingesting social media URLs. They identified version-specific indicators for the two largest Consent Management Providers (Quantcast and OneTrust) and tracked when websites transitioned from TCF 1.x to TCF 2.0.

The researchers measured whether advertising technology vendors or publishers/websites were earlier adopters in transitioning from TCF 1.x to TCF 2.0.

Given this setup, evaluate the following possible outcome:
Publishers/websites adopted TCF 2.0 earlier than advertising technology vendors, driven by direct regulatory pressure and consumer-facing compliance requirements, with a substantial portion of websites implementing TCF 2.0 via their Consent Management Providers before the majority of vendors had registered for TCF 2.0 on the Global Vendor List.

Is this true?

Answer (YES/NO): NO